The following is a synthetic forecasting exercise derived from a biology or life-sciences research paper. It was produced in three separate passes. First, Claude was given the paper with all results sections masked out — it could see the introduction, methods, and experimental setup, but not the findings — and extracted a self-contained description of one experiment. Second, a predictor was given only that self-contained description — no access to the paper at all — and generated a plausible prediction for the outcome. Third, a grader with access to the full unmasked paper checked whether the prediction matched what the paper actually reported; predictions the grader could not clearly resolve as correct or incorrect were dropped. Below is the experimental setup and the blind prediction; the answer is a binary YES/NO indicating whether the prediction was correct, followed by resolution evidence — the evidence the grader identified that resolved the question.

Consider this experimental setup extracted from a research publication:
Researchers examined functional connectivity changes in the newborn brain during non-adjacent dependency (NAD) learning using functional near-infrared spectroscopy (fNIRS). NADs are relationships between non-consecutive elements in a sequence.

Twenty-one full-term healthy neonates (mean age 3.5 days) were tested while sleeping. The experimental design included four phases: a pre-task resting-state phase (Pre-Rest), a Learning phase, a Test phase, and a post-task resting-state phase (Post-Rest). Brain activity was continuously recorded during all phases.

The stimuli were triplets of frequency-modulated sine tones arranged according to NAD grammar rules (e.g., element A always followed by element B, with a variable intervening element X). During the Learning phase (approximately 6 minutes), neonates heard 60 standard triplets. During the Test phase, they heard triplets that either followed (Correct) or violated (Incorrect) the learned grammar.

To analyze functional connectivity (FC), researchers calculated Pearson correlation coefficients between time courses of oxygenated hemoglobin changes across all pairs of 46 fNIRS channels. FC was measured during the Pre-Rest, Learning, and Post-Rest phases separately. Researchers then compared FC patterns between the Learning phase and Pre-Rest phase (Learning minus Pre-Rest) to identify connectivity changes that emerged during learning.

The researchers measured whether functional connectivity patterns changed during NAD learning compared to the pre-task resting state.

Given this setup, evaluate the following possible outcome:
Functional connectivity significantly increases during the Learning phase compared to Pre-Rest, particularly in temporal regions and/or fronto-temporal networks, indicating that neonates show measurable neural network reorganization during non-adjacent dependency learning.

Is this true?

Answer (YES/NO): YES